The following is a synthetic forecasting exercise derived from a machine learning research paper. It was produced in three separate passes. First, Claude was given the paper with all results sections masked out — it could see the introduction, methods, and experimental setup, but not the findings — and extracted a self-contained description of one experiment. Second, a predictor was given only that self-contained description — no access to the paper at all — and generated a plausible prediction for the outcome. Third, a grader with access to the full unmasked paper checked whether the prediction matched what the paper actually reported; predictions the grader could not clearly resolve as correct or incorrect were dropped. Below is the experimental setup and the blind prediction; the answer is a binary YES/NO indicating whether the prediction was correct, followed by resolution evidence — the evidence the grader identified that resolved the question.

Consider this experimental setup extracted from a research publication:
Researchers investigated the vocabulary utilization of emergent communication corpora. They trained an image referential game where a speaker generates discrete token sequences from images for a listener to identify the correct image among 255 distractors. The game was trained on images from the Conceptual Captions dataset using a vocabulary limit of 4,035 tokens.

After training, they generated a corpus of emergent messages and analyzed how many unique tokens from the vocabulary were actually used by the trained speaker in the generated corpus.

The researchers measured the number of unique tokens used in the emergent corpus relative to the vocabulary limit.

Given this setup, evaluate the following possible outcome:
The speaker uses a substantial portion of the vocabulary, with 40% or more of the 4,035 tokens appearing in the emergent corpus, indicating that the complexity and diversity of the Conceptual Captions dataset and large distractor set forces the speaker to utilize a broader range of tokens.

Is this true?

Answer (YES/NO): YES